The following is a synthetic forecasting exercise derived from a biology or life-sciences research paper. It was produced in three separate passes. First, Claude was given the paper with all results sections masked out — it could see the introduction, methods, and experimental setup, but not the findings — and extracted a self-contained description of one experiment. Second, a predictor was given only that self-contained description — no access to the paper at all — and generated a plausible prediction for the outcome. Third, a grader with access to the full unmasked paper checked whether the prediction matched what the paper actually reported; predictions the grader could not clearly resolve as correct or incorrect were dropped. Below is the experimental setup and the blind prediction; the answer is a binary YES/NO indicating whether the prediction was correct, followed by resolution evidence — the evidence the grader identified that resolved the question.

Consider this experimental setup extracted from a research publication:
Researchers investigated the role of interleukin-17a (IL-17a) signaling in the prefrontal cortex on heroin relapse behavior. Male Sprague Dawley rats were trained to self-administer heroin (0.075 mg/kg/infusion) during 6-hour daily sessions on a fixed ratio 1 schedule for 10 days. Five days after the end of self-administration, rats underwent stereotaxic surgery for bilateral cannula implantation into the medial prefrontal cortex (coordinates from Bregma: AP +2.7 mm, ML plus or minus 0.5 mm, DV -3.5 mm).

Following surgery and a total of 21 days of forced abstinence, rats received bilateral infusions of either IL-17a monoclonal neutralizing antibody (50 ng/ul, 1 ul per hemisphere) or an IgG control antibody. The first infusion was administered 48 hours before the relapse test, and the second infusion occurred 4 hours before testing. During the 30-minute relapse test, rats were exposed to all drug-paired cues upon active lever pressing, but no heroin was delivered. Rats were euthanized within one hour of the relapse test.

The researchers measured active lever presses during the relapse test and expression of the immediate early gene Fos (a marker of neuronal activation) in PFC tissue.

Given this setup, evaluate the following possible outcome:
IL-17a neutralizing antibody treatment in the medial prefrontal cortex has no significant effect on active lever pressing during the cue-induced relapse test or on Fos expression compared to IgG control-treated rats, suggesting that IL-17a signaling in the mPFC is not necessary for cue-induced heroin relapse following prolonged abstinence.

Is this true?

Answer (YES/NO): NO